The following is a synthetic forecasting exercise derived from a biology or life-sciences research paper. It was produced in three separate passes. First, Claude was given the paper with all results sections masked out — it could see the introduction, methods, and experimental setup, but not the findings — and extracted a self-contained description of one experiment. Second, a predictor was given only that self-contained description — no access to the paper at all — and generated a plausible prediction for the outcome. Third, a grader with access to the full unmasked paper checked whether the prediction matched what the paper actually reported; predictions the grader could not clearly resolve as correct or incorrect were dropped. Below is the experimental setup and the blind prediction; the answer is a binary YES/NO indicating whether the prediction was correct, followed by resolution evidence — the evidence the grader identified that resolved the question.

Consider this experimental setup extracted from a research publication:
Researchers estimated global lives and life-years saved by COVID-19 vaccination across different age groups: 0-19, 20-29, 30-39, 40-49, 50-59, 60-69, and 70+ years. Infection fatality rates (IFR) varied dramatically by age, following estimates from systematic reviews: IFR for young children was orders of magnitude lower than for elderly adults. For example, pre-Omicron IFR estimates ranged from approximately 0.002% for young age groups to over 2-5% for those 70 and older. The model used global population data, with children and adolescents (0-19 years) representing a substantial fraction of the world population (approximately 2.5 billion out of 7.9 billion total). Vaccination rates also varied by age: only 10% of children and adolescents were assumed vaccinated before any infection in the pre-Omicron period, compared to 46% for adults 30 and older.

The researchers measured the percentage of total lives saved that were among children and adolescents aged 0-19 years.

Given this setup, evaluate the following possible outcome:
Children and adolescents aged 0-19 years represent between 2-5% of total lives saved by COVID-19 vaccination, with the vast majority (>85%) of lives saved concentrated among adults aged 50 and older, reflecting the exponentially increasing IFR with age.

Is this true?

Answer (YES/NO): NO